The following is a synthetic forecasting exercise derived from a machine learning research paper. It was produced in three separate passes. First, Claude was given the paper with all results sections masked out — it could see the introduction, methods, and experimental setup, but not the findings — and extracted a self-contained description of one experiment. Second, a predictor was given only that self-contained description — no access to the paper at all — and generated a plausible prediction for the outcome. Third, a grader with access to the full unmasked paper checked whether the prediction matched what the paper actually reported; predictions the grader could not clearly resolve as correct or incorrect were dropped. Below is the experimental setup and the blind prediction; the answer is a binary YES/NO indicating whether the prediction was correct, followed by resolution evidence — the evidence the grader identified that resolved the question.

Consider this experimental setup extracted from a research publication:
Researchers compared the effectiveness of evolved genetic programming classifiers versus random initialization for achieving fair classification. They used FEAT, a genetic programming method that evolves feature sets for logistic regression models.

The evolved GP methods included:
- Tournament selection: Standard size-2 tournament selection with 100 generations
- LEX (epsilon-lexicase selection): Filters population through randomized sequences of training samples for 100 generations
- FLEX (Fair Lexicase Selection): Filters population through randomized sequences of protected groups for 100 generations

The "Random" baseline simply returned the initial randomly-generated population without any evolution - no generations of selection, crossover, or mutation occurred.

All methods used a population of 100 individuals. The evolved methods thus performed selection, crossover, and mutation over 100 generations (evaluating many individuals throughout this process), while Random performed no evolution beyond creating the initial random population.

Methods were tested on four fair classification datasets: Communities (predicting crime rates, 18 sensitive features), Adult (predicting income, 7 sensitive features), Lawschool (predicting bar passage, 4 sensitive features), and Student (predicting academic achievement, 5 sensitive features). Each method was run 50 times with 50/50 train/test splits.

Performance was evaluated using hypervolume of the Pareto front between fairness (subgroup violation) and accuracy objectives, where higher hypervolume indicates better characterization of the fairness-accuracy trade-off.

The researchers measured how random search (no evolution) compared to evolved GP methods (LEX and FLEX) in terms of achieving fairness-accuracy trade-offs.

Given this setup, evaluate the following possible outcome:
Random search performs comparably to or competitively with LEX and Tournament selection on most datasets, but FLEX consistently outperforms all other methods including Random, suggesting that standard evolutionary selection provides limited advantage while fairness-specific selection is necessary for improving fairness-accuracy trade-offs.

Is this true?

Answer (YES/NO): NO